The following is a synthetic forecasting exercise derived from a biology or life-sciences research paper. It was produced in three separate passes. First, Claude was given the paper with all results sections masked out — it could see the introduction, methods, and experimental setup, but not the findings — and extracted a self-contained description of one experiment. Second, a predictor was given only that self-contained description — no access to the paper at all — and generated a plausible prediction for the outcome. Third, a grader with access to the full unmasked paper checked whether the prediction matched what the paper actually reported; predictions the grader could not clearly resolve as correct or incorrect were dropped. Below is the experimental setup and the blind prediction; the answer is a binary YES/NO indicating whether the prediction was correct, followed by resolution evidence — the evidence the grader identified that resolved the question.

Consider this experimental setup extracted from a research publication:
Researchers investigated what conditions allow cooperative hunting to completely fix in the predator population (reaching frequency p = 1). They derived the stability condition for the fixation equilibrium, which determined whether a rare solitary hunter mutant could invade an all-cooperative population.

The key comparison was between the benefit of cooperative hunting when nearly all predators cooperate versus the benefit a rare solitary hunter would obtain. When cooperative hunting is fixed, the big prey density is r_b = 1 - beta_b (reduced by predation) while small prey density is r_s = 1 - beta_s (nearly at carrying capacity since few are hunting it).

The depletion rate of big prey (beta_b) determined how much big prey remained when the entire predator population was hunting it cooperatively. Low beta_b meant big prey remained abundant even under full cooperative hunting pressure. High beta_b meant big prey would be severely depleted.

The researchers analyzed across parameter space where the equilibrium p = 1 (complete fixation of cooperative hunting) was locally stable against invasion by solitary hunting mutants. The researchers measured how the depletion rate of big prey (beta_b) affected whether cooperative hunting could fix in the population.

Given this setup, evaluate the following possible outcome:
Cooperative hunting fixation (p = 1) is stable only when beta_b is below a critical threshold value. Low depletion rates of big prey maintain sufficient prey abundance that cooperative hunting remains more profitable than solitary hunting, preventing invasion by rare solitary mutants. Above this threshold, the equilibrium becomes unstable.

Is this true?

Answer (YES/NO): YES